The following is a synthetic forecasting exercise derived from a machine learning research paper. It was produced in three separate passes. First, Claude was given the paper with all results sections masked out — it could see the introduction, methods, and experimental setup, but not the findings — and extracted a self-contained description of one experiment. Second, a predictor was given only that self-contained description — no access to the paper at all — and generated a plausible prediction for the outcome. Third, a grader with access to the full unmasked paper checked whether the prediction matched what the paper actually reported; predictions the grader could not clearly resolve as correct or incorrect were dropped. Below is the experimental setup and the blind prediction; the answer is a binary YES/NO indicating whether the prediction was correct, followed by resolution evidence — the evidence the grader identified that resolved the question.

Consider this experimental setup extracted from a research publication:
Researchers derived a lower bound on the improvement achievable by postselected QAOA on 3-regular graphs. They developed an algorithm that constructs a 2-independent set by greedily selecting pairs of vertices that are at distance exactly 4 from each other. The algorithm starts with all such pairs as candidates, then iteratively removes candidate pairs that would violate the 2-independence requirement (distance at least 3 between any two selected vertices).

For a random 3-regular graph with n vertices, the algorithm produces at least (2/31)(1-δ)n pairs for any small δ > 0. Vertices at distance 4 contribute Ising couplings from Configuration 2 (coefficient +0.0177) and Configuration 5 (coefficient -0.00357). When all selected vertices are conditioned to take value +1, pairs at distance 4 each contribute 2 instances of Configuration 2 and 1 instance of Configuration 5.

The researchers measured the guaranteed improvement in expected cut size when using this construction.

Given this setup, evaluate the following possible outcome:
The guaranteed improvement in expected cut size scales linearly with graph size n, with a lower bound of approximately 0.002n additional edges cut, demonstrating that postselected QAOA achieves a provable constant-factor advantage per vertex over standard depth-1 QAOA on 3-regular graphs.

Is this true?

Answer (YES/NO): YES